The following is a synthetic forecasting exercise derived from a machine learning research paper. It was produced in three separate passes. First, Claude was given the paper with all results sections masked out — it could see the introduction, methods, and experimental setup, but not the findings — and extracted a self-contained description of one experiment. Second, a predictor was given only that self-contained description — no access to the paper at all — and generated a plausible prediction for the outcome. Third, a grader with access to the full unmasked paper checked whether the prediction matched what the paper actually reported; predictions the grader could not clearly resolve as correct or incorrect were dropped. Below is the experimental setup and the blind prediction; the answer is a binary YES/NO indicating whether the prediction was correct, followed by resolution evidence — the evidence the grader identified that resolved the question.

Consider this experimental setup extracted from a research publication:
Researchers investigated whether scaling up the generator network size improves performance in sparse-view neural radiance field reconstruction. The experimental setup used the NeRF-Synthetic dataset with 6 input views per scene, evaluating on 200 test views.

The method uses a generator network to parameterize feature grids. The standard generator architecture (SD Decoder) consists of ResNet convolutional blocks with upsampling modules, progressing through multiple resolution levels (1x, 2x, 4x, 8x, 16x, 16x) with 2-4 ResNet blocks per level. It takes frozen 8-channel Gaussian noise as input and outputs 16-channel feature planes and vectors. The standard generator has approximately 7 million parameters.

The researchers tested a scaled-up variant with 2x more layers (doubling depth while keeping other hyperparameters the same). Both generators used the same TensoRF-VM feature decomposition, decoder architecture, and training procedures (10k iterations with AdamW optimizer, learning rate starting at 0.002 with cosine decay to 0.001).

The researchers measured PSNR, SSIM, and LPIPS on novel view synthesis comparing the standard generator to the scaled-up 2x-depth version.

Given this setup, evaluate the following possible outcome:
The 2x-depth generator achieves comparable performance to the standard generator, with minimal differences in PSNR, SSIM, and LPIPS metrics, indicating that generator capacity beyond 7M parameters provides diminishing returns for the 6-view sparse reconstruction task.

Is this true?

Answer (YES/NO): YES